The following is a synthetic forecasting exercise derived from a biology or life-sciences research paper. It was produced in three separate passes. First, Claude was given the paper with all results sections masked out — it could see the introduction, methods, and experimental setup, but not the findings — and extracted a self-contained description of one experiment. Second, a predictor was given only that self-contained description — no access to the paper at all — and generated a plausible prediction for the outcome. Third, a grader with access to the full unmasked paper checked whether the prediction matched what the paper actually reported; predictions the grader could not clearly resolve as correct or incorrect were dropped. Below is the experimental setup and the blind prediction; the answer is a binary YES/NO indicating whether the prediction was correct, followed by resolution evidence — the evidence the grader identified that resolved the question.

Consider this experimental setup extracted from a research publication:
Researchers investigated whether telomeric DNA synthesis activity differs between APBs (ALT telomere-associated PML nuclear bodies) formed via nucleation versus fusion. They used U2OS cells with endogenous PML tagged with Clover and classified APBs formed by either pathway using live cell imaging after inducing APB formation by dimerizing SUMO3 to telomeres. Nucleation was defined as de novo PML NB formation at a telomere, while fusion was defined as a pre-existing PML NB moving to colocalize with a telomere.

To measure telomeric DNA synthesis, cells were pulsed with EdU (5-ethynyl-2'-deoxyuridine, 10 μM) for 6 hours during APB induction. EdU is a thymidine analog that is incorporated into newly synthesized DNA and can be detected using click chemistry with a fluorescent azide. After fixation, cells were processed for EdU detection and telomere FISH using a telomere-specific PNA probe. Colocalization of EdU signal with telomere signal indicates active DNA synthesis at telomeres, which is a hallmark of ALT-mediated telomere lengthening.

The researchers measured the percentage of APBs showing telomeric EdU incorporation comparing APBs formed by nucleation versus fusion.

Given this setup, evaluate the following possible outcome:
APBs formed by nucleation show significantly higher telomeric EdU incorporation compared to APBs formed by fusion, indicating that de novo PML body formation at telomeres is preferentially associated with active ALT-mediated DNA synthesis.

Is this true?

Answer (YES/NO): YES